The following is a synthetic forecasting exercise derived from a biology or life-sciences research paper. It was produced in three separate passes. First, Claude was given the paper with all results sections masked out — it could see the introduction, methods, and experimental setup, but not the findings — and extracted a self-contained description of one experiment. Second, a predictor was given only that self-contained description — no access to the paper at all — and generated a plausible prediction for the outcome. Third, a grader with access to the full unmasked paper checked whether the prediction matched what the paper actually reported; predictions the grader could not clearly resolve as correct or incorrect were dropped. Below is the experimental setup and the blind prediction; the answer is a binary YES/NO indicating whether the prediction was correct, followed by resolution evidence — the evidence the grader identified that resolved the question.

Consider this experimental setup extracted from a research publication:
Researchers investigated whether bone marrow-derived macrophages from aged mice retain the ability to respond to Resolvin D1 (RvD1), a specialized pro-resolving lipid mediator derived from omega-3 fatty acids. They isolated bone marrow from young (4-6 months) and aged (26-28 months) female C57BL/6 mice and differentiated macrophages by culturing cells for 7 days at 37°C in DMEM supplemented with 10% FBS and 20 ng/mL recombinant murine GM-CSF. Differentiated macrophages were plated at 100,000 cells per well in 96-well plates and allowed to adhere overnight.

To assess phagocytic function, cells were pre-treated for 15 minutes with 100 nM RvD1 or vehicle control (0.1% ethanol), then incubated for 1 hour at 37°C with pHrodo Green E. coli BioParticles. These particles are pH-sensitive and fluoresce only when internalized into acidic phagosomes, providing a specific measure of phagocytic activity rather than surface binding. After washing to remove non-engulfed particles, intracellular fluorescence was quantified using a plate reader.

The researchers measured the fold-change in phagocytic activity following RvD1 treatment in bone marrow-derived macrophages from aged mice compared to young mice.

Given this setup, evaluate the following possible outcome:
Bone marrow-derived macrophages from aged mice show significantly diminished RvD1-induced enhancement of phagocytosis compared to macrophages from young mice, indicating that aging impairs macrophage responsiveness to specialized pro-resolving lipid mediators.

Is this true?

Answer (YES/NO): NO